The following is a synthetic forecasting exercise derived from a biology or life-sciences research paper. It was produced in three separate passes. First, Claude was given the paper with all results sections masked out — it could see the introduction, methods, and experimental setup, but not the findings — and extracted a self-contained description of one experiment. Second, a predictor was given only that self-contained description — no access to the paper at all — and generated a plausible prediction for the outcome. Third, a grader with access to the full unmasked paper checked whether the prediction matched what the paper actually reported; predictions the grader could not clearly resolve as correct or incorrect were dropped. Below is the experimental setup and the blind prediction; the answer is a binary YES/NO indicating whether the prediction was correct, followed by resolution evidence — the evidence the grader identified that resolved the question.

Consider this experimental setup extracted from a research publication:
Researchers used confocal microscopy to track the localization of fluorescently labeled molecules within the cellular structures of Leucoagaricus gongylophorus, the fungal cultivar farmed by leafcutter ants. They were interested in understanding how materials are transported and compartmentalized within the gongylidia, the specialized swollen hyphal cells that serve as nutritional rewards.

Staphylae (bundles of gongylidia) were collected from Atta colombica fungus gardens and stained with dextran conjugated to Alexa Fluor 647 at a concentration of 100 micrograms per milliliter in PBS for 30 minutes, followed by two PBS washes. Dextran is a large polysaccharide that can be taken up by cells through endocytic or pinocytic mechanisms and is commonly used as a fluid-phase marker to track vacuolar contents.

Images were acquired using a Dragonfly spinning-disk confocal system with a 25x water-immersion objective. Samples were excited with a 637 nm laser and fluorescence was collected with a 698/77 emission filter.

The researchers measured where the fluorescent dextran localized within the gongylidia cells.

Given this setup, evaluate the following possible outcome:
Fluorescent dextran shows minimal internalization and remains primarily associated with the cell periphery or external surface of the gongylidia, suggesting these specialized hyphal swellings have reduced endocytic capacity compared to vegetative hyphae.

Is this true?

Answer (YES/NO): NO